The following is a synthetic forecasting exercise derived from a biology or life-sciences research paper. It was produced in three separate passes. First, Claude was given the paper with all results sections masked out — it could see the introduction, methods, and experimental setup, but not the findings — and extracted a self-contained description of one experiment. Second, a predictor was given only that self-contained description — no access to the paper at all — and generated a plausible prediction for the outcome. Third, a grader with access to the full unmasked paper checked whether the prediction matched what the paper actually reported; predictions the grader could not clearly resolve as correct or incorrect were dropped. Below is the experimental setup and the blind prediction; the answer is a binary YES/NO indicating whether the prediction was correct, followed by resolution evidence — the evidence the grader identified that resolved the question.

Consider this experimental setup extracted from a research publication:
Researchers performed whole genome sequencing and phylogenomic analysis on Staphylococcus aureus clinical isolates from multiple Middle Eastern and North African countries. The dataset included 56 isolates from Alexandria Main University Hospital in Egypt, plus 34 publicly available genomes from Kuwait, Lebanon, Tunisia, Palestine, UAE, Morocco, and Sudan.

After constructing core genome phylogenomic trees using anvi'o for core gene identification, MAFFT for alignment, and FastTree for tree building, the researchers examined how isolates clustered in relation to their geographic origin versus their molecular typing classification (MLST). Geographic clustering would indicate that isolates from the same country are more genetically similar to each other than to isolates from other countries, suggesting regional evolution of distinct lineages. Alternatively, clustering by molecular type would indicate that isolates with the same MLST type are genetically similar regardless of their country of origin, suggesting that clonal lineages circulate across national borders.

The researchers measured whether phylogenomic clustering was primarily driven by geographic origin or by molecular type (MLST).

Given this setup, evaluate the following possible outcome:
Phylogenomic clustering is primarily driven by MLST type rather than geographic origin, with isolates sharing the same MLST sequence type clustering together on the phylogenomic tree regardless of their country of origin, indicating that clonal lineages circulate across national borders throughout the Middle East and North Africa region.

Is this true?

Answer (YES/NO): YES